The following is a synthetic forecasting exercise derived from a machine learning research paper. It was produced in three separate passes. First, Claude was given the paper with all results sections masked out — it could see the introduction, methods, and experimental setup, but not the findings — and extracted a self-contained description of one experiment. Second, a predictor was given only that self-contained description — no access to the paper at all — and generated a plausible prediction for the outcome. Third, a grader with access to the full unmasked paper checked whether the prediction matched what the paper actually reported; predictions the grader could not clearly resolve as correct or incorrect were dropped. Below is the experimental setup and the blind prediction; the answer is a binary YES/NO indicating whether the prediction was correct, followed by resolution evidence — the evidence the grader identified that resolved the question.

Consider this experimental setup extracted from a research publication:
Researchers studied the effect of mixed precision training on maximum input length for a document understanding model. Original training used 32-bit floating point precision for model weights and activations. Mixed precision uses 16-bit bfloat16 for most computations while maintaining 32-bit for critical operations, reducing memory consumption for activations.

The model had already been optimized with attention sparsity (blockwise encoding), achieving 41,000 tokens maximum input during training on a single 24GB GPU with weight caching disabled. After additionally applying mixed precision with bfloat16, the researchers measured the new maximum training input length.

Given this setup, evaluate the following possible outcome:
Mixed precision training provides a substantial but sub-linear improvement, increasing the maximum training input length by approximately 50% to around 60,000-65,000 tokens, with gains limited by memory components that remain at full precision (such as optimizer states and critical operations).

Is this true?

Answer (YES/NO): NO